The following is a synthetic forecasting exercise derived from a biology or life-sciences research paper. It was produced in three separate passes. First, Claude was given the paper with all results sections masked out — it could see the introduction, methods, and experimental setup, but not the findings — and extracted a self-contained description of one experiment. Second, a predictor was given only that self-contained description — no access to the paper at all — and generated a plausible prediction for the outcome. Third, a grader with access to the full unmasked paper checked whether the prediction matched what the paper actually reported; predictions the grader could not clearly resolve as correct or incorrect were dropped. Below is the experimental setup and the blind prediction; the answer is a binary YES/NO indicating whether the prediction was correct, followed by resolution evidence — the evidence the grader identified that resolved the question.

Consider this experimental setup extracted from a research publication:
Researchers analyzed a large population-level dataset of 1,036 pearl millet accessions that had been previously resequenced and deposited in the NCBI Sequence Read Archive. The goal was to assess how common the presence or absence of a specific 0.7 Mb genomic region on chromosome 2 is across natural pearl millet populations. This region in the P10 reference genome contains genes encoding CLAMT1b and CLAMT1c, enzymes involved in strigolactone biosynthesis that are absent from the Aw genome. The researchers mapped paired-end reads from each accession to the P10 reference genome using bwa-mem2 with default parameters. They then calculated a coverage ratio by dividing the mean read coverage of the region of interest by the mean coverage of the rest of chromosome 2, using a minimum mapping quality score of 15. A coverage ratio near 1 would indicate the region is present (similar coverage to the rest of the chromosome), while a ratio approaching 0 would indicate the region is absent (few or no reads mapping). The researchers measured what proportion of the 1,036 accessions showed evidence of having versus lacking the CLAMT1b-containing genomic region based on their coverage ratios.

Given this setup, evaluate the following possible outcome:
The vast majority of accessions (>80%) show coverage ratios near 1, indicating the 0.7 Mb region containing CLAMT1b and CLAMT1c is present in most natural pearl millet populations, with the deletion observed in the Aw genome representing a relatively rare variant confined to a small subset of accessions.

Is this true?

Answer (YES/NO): NO